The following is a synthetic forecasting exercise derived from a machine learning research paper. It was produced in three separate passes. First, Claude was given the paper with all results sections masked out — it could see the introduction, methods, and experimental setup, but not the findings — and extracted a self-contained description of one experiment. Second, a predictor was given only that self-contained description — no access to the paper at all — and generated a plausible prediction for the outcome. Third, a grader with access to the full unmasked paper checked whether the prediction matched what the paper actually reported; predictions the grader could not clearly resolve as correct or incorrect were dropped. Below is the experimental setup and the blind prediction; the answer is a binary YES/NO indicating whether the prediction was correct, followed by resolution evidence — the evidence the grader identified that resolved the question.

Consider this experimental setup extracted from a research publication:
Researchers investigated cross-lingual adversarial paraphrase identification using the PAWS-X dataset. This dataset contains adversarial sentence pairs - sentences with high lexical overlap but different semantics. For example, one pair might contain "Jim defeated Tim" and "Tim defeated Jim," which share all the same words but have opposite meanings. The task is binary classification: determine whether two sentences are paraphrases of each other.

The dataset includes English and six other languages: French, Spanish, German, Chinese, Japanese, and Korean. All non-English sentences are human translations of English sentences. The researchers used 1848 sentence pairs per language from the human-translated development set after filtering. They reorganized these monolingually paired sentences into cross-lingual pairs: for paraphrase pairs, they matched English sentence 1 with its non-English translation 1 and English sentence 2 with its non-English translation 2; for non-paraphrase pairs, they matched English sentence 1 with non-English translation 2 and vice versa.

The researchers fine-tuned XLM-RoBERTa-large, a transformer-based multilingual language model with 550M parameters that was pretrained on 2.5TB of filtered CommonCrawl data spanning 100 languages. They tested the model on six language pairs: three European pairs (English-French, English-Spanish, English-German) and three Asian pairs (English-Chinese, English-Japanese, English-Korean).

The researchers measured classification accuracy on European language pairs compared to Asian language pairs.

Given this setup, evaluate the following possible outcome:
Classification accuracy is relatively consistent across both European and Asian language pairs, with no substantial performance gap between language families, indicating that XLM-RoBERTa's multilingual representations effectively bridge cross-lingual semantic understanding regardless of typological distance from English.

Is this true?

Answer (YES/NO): NO